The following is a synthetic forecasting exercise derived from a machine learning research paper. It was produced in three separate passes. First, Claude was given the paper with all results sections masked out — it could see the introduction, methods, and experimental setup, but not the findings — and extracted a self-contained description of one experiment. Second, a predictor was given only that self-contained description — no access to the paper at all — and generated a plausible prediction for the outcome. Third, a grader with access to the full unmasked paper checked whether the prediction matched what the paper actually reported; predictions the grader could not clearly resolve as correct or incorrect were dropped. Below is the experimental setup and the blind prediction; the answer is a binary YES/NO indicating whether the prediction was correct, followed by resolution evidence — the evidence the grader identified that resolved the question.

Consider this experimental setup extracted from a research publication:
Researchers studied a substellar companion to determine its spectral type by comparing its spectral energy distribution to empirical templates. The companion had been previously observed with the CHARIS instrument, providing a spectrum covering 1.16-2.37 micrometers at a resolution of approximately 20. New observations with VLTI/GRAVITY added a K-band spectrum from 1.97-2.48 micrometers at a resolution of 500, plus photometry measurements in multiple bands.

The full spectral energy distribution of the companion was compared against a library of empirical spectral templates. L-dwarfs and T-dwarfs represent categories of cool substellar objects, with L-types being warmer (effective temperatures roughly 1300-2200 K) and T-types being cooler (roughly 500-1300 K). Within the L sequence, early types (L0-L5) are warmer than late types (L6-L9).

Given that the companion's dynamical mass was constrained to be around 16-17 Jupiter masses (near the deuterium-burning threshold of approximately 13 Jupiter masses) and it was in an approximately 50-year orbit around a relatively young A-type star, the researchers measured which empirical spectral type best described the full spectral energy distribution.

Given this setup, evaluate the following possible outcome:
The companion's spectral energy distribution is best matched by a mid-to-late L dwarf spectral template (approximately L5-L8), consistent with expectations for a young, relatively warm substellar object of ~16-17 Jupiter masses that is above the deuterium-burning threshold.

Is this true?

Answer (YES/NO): YES